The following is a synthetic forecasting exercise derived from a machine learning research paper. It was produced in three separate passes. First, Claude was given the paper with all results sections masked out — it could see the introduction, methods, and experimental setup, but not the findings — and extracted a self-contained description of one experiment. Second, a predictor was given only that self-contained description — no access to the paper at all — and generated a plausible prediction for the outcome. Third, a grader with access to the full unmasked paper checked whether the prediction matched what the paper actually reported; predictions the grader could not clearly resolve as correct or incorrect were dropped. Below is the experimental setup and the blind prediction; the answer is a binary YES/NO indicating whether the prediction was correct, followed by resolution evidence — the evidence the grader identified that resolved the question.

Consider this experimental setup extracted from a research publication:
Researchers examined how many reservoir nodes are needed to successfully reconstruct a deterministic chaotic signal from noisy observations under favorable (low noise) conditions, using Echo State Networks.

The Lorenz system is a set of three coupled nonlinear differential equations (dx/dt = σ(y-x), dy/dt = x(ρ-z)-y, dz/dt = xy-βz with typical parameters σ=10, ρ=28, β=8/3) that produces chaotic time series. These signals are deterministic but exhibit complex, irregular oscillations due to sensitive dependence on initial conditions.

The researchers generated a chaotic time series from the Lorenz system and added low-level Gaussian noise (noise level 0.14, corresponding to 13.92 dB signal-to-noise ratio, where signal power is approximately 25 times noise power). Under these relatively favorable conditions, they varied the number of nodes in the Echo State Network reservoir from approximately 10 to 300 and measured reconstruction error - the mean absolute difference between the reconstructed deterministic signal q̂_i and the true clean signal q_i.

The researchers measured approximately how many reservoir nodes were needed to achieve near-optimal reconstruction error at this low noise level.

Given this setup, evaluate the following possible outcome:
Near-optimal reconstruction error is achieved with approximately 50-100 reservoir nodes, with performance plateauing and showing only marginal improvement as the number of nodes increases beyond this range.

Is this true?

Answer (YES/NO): NO